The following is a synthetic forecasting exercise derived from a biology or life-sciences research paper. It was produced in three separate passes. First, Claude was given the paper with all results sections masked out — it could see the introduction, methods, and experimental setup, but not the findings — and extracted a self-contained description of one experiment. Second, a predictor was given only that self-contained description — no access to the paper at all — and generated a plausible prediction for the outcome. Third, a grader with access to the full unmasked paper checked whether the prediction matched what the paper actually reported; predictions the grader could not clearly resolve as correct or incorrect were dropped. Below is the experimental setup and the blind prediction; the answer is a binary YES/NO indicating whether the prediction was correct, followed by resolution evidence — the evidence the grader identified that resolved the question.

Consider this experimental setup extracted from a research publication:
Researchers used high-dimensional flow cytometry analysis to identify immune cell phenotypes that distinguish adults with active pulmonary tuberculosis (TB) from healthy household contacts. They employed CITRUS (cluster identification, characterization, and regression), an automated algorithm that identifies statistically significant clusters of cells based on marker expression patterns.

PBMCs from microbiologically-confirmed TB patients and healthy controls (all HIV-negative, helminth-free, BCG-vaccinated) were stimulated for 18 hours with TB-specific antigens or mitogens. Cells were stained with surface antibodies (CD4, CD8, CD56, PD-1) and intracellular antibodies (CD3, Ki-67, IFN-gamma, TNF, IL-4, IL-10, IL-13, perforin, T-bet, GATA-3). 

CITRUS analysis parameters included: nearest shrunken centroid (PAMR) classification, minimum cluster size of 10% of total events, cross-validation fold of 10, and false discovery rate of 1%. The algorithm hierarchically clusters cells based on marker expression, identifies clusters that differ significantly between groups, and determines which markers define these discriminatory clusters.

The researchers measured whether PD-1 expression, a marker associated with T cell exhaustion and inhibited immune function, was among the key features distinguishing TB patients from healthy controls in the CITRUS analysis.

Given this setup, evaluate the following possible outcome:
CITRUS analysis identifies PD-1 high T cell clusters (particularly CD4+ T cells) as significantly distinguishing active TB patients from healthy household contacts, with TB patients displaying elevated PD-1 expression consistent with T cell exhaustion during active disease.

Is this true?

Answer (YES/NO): NO